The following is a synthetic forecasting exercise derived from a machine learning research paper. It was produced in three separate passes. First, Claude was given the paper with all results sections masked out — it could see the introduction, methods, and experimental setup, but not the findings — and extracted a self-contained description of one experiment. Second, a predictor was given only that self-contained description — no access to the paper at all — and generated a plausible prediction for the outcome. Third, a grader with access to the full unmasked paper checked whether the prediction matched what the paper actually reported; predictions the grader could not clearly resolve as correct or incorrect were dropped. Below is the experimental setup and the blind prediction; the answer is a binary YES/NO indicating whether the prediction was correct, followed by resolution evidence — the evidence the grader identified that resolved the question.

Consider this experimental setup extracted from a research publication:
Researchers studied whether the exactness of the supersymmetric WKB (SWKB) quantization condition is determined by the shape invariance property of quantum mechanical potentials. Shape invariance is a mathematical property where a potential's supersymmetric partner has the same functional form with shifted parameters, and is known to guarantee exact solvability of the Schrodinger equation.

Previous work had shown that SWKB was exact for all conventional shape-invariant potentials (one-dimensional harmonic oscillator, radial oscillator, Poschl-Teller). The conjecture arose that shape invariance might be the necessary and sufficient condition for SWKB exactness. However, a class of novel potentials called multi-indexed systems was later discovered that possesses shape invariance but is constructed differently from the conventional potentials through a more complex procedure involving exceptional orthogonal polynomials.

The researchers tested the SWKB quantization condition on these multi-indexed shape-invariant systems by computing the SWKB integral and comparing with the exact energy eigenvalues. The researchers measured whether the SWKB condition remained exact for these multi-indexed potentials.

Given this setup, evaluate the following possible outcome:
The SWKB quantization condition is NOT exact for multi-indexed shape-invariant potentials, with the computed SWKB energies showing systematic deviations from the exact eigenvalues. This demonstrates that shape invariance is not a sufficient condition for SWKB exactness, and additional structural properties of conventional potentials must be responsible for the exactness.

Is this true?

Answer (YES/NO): YES